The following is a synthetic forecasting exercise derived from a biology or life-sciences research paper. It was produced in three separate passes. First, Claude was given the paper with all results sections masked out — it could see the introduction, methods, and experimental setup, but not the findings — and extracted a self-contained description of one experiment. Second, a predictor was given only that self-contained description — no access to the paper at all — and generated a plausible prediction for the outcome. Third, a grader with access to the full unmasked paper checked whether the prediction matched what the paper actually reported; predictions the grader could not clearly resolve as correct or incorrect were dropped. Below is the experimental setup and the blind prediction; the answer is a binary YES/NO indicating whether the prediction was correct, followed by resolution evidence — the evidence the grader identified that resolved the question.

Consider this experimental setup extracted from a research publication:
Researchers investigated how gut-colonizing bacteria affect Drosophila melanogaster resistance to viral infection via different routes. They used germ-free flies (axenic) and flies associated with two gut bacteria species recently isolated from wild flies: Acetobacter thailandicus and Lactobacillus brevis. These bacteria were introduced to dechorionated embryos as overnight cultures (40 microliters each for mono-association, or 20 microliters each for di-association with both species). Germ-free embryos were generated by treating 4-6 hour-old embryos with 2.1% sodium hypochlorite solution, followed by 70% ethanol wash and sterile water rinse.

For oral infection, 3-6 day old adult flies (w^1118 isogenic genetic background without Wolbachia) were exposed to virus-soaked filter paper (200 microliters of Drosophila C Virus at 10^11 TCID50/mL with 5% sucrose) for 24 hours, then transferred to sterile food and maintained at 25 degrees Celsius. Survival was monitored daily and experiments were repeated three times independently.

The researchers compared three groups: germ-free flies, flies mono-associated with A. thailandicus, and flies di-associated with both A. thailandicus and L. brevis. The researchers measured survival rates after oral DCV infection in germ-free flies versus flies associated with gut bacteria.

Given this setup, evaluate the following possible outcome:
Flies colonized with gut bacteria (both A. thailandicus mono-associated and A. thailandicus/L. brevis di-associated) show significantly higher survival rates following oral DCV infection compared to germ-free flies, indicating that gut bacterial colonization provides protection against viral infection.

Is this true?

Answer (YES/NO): NO